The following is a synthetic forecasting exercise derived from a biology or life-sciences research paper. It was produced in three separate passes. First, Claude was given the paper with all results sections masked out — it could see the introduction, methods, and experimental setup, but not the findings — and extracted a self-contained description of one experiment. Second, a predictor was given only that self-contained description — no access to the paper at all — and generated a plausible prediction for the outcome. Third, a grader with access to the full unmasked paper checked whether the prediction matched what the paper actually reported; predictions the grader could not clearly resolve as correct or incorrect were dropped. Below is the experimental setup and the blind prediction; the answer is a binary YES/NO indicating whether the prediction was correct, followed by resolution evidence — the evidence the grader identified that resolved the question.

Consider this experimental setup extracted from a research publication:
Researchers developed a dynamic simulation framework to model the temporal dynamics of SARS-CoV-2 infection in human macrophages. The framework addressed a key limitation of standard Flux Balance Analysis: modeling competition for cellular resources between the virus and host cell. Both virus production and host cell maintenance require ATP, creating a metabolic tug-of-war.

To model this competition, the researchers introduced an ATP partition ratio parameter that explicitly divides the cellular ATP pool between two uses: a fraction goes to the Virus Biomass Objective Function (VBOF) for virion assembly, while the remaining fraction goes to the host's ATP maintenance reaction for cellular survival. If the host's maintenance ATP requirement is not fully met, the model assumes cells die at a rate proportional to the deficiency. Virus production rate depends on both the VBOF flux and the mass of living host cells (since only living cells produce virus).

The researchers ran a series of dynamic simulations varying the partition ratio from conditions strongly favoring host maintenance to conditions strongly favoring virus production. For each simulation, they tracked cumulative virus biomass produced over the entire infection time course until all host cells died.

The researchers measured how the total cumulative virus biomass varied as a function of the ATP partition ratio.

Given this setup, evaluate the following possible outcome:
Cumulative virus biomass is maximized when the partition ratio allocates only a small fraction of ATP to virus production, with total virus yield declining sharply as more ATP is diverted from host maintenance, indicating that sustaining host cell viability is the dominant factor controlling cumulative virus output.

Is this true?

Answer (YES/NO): YES